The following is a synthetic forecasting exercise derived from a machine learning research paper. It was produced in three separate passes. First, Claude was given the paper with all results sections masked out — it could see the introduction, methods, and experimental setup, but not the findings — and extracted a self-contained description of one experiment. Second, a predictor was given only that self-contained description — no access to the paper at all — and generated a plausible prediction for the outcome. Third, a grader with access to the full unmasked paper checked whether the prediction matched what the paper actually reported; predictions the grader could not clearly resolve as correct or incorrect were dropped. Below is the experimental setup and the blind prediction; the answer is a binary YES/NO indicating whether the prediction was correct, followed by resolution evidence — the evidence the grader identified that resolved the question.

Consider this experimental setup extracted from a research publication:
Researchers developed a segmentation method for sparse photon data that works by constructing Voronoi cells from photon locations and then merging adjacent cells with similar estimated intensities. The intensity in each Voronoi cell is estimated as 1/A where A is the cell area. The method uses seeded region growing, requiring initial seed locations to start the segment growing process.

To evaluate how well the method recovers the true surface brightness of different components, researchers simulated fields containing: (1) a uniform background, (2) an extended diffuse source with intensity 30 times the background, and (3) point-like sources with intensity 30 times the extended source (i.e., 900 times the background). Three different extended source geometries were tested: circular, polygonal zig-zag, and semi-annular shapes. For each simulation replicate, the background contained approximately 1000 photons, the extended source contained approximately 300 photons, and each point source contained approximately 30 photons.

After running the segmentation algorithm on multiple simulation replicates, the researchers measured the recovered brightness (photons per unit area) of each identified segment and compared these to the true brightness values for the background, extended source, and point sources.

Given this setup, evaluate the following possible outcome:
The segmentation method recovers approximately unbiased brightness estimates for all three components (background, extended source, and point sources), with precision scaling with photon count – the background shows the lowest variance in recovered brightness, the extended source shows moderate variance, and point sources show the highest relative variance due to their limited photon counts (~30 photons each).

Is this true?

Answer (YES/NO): NO